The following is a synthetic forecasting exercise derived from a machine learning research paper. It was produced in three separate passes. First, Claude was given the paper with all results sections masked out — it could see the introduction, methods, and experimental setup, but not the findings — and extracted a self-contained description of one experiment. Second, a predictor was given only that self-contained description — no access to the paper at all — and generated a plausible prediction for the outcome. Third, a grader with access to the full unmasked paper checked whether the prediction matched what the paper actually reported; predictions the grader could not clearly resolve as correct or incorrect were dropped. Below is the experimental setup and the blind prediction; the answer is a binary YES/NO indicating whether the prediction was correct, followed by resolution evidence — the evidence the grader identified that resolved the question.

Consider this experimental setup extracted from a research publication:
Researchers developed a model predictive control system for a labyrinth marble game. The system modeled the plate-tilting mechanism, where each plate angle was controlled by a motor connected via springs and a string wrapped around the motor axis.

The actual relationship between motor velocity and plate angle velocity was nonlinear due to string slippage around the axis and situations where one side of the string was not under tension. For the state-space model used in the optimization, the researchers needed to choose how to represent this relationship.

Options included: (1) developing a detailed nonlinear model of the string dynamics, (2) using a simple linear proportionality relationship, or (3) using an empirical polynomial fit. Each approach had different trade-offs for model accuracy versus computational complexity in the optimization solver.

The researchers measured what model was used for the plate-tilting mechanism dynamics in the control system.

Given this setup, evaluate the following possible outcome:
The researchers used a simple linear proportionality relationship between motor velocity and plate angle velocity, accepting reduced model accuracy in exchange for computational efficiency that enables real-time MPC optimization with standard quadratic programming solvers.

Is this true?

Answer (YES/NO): NO